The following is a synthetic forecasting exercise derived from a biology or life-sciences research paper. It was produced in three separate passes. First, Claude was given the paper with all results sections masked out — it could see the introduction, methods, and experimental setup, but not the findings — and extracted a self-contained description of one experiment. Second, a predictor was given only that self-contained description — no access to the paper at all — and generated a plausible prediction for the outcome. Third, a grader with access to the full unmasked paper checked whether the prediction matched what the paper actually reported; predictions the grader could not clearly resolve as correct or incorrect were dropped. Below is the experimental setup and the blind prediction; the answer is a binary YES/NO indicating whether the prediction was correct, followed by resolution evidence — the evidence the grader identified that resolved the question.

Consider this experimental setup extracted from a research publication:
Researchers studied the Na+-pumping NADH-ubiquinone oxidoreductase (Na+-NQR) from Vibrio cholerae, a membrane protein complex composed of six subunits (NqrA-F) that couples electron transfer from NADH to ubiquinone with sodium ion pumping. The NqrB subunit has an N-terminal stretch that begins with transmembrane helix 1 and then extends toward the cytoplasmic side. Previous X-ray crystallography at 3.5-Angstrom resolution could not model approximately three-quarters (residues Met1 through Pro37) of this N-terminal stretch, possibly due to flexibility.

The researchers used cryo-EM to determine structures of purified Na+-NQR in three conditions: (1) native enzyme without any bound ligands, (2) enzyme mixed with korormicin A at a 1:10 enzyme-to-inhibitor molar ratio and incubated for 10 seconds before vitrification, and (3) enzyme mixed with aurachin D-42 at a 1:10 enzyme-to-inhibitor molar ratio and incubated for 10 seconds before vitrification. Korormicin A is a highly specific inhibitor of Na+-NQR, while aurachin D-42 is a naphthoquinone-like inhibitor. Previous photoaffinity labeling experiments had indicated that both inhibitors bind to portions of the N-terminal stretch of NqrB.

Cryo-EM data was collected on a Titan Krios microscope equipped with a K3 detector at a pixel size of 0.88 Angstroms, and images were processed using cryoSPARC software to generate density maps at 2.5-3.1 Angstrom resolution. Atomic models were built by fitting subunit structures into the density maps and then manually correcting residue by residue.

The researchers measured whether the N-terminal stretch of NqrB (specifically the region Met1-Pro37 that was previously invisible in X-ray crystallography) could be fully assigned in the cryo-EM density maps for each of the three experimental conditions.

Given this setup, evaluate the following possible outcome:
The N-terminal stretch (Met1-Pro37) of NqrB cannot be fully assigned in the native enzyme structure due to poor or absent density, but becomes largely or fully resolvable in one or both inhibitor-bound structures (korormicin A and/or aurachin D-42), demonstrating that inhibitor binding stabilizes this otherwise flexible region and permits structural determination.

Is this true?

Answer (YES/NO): YES